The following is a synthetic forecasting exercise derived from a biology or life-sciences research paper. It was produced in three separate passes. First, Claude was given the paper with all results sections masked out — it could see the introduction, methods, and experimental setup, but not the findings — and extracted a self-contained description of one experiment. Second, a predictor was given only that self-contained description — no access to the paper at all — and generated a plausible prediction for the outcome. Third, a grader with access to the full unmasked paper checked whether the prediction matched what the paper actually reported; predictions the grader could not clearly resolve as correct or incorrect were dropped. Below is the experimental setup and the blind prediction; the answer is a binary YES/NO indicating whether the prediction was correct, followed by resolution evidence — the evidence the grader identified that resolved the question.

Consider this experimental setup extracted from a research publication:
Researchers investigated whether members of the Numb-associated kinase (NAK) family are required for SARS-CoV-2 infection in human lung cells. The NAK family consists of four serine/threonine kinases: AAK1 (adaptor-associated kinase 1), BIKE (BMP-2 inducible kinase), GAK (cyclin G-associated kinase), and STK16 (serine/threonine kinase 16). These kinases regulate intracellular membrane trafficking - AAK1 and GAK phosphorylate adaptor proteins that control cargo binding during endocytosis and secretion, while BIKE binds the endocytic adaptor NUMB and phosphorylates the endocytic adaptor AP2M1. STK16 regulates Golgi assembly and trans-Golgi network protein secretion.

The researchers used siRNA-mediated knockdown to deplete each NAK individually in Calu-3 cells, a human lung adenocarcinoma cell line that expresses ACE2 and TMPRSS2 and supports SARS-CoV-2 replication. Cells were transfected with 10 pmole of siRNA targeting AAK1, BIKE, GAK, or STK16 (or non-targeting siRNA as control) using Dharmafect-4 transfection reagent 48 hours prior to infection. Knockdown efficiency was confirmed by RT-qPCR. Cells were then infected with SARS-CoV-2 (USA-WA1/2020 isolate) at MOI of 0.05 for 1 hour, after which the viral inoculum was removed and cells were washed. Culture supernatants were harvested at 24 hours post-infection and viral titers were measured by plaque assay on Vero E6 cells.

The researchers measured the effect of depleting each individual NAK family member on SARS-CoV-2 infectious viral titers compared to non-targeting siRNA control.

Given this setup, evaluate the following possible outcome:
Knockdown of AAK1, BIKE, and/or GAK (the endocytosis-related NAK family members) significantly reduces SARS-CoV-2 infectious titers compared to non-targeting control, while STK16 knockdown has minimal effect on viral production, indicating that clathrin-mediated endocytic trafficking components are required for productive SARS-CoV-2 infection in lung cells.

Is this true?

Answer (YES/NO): NO